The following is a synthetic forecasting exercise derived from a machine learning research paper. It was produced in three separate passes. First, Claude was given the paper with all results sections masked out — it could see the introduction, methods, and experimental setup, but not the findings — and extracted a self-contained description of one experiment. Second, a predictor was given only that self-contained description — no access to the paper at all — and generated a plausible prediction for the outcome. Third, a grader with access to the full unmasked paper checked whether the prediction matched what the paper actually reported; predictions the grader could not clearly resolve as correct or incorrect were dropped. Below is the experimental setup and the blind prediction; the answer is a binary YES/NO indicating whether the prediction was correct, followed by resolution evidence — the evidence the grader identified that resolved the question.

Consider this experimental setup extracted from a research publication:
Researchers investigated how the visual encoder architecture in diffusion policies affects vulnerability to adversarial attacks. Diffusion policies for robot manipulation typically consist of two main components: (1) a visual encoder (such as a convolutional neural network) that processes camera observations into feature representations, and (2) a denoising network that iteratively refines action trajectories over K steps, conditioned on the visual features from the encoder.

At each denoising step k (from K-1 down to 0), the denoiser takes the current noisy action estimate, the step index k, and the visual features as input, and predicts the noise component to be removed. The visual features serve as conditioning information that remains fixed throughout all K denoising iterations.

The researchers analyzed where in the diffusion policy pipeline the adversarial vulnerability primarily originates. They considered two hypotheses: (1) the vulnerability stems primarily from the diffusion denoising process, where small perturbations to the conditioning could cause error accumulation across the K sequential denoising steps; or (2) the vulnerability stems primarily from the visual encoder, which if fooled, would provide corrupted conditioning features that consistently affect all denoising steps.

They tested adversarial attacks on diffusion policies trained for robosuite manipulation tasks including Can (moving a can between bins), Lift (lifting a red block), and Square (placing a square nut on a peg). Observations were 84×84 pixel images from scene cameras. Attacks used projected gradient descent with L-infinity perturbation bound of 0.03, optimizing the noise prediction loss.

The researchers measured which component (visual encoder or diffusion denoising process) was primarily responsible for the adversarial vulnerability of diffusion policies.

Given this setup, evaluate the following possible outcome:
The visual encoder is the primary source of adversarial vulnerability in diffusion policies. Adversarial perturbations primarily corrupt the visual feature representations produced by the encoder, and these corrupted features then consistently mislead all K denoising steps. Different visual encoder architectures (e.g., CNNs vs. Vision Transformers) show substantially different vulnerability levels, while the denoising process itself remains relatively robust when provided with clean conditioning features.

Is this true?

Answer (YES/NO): YES